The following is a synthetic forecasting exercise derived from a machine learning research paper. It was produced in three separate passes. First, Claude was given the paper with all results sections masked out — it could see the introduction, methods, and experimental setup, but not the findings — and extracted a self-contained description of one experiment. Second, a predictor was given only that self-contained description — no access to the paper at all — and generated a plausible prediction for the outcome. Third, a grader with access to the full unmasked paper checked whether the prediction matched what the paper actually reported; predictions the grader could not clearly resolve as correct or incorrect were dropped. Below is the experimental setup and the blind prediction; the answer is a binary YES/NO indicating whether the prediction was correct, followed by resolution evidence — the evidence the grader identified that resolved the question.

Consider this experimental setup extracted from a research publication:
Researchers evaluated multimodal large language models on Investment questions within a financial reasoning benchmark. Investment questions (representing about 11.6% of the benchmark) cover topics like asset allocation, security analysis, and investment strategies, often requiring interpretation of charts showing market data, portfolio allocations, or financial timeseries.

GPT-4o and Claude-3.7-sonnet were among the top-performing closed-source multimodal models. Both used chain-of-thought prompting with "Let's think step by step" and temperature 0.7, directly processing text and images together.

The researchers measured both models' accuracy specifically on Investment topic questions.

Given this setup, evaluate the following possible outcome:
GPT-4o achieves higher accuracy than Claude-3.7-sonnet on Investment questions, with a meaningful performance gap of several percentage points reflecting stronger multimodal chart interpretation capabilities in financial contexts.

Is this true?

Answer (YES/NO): YES